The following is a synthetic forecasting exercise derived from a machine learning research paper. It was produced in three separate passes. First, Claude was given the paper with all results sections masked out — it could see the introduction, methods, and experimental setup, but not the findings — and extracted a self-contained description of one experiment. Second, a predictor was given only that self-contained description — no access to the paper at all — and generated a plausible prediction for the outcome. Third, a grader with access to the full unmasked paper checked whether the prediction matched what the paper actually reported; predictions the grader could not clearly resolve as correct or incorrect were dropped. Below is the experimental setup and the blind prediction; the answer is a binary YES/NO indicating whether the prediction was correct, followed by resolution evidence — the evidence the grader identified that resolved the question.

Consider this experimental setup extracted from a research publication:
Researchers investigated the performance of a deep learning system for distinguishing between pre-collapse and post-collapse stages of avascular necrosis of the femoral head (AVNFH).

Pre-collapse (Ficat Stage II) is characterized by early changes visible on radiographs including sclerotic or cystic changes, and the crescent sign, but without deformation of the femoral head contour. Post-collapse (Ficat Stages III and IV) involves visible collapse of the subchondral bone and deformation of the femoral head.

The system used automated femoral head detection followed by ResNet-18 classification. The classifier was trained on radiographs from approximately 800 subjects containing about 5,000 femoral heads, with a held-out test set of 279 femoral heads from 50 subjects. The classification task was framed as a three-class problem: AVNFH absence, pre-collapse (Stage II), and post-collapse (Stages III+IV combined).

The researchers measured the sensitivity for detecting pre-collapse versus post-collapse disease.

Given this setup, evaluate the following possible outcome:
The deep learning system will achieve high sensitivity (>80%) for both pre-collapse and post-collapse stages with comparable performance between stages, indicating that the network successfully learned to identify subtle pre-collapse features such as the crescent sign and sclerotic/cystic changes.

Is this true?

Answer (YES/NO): NO